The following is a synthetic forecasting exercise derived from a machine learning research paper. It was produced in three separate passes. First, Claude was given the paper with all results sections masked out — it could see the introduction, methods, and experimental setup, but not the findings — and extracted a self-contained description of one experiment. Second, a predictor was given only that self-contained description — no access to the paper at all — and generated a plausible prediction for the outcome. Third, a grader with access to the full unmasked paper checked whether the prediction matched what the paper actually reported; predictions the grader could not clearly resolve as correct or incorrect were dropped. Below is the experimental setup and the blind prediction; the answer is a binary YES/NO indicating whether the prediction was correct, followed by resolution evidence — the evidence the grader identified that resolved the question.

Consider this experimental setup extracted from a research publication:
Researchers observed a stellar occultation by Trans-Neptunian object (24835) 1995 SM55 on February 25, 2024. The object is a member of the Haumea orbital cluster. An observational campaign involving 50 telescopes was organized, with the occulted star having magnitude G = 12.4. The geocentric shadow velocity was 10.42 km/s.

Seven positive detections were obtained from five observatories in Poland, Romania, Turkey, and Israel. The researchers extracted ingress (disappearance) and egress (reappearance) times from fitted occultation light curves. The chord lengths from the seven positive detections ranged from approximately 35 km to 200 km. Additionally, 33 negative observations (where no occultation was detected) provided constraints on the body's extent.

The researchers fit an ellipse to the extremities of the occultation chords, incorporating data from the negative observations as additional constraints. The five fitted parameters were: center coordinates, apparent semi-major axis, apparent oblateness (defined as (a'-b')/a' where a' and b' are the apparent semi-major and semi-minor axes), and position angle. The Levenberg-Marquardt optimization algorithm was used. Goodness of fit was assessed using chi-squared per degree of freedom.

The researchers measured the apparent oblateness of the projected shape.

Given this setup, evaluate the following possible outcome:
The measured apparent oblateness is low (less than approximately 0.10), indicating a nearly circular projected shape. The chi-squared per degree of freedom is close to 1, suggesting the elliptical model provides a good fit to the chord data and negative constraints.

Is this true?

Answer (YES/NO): NO